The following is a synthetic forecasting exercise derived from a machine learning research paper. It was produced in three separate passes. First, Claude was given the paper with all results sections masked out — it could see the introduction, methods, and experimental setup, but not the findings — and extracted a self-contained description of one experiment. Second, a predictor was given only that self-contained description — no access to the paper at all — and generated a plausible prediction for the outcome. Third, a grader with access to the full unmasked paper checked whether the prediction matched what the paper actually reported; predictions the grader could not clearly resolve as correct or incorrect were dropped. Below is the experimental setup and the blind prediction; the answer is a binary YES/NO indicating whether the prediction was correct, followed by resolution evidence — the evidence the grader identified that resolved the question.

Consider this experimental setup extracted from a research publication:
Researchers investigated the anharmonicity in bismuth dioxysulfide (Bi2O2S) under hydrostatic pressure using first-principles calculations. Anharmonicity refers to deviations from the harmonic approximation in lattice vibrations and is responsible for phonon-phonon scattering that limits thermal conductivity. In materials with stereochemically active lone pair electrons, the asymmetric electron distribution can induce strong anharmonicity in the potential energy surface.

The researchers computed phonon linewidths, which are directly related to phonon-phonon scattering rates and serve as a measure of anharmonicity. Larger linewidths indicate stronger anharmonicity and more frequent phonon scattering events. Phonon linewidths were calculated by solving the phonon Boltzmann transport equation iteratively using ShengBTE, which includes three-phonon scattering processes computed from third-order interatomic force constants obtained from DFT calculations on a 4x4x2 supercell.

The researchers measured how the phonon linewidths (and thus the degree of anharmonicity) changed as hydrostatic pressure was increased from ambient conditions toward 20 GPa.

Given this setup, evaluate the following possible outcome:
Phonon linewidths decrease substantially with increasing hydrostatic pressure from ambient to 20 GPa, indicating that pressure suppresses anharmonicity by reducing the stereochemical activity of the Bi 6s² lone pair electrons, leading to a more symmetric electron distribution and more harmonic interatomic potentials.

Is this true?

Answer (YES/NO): YES